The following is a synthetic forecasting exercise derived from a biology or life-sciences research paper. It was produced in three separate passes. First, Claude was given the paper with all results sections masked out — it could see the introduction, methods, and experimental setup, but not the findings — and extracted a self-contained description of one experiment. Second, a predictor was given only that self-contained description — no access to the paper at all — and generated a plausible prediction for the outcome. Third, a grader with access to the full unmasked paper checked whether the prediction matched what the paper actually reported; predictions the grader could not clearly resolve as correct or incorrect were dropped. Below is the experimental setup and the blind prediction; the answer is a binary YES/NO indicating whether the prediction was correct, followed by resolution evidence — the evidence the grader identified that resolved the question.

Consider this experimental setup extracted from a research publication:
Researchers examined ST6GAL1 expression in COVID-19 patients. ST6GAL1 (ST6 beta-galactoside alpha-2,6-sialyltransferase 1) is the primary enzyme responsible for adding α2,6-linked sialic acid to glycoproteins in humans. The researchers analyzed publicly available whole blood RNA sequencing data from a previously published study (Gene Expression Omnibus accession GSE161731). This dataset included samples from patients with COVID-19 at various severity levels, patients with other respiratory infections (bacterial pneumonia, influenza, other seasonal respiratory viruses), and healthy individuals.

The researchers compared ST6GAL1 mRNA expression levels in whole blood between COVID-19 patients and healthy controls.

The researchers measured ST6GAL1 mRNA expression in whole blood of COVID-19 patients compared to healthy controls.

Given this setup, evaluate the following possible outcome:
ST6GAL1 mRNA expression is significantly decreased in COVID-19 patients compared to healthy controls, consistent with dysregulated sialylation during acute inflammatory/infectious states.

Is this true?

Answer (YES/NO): NO